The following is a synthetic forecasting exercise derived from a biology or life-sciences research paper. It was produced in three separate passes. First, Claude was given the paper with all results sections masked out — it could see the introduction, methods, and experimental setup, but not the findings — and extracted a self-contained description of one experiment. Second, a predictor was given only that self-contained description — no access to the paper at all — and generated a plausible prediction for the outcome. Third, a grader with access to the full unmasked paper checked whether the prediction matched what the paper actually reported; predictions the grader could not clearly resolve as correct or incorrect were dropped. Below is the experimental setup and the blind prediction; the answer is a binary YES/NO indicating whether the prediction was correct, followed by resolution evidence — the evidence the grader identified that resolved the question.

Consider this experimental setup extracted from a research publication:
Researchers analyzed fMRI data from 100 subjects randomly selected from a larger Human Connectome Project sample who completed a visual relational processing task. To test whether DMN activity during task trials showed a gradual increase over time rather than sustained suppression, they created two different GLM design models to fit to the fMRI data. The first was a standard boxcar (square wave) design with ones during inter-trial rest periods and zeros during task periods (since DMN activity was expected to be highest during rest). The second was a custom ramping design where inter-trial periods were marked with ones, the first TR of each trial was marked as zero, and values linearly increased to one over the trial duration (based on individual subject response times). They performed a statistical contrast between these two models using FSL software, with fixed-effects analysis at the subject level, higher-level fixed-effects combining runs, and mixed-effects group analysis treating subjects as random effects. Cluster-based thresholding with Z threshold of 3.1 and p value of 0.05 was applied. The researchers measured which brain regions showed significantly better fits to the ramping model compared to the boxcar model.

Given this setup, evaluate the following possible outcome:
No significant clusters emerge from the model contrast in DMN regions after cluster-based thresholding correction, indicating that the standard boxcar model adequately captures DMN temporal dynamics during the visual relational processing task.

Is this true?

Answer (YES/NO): NO